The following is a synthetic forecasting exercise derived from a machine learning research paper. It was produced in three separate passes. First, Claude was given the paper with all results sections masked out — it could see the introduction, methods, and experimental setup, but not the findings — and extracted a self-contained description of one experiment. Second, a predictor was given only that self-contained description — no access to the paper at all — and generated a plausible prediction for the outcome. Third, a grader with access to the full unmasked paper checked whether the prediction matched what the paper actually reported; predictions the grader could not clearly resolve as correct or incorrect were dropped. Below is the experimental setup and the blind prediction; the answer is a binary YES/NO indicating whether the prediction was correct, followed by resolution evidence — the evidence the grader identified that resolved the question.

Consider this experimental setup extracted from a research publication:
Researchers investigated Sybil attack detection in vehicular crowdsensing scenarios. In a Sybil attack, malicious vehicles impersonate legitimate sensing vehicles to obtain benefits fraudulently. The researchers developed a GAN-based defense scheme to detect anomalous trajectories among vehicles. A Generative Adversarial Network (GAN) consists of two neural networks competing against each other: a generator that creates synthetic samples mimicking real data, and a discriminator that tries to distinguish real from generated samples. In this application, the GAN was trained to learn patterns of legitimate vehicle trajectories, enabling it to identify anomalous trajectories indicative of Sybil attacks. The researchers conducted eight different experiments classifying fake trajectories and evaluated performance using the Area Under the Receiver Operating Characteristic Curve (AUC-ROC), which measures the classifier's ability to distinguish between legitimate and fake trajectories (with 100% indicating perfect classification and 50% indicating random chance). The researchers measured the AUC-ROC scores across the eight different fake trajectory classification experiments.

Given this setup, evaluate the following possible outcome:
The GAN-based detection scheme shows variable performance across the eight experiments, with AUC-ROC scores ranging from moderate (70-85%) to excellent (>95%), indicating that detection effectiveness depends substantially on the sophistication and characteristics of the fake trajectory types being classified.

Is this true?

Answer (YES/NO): NO